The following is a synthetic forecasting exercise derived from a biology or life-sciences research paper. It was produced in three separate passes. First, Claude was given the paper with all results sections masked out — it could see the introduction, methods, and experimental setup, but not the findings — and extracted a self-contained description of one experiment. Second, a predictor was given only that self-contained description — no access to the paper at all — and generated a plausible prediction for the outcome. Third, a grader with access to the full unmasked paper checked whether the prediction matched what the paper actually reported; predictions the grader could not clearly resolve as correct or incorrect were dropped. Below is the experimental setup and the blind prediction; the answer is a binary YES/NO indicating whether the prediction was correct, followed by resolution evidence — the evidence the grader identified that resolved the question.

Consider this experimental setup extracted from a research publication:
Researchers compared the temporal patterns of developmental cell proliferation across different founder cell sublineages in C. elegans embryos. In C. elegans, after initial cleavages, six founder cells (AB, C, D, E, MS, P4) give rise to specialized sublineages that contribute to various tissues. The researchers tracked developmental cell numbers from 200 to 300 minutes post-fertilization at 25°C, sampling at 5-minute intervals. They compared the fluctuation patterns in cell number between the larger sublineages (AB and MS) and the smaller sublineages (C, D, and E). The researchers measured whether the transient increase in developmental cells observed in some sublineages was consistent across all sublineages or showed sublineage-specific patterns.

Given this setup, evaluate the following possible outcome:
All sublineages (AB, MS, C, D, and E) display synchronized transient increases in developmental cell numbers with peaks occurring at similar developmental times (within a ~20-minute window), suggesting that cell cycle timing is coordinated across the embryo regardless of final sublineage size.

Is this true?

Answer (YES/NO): NO